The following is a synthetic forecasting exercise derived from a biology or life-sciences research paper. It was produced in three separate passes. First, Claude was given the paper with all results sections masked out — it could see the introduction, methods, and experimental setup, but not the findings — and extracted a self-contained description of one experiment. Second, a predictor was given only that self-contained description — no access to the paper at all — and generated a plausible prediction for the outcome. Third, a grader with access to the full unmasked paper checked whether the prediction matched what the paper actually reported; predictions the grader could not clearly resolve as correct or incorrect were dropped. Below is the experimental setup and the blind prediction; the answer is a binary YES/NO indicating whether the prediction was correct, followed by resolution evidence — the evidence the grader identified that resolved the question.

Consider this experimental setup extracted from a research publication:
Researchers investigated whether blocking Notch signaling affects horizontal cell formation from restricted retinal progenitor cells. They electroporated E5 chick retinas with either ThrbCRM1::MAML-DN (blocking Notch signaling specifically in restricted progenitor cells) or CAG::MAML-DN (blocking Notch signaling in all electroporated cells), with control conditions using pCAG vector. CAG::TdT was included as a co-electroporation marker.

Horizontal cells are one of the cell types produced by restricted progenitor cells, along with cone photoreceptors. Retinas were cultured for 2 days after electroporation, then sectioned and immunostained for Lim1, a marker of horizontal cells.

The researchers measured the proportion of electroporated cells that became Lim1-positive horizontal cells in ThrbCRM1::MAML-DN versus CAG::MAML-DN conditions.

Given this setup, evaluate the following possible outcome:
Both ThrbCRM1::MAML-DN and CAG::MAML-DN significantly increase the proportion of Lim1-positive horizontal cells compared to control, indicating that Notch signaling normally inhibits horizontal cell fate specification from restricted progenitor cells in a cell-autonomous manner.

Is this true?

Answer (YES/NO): NO